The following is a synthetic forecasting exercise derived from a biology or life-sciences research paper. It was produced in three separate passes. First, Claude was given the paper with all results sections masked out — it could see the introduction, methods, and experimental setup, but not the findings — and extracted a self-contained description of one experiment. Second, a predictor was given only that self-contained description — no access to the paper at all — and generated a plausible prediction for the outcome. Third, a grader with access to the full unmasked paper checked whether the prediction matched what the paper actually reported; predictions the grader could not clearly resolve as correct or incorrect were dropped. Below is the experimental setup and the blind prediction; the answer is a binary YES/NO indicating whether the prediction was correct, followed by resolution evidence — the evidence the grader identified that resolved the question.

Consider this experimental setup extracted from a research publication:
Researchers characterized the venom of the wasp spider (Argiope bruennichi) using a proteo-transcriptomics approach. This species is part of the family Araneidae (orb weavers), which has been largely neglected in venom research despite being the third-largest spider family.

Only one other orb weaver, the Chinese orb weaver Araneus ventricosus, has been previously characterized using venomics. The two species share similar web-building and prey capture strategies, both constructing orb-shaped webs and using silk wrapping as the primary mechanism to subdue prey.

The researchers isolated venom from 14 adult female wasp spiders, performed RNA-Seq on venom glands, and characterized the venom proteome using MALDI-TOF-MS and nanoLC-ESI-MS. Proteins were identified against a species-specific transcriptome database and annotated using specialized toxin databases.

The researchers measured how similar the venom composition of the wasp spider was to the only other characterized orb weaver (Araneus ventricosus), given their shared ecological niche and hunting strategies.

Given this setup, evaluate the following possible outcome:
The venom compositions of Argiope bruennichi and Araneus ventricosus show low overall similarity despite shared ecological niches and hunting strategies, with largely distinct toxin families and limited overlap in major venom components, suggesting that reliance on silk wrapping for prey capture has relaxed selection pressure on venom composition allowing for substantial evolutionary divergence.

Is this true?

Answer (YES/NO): NO